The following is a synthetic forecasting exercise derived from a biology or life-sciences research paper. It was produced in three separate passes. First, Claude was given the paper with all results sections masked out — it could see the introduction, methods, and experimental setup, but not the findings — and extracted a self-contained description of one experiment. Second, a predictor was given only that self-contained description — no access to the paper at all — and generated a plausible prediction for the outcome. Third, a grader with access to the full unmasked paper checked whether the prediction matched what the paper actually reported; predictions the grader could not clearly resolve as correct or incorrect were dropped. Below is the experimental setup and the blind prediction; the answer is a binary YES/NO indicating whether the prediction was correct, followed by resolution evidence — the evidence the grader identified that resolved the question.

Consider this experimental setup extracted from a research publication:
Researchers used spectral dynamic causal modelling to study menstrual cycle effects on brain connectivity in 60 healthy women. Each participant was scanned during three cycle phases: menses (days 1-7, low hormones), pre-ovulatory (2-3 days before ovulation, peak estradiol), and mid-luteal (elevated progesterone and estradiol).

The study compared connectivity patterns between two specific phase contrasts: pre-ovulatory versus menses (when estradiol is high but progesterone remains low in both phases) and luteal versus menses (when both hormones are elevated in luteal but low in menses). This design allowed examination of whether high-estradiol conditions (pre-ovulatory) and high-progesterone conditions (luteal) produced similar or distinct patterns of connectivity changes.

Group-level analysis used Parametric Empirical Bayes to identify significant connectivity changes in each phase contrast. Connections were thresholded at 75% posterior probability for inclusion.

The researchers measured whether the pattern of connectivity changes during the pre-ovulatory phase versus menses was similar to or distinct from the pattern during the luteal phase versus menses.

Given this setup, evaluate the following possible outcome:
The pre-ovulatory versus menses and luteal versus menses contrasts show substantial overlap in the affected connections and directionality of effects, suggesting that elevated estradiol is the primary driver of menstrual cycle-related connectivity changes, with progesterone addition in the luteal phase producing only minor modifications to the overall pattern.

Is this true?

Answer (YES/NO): NO